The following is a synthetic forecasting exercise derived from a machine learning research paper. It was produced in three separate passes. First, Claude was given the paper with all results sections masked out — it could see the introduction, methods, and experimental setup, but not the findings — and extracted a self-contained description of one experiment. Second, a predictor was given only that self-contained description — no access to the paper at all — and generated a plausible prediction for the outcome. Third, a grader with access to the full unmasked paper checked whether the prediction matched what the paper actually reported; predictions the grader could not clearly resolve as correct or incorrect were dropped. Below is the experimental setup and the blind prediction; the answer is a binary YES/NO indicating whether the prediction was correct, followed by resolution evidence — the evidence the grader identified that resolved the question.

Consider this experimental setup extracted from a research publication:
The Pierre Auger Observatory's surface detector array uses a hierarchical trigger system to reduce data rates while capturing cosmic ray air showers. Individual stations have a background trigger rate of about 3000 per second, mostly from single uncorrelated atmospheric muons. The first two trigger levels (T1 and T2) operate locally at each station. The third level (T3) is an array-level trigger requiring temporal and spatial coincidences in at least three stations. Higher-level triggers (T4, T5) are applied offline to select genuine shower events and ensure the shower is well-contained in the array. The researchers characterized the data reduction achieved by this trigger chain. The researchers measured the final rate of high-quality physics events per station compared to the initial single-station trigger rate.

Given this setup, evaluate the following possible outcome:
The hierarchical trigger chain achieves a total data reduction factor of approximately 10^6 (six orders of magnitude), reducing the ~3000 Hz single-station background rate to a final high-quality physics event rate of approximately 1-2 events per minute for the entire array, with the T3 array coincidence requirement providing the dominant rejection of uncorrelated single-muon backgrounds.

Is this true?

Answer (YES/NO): NO